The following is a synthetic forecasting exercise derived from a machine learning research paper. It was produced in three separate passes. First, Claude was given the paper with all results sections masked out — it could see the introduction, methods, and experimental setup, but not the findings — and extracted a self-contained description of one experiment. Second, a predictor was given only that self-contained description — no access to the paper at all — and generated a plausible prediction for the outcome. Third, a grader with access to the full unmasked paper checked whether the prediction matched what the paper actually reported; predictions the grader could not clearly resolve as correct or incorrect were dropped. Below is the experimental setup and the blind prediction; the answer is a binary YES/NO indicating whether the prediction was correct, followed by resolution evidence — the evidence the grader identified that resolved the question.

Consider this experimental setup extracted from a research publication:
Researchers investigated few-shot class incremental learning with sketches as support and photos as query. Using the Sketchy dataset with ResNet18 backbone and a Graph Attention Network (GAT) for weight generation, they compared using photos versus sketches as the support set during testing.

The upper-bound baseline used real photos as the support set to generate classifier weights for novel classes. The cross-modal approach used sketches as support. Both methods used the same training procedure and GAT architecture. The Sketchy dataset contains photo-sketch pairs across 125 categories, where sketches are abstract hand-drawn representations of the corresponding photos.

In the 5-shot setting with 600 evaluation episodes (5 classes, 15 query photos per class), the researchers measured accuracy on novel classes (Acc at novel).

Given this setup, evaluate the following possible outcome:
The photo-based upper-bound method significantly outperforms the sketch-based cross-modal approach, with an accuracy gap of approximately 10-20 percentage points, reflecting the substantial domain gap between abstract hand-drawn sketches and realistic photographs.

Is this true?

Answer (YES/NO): YES